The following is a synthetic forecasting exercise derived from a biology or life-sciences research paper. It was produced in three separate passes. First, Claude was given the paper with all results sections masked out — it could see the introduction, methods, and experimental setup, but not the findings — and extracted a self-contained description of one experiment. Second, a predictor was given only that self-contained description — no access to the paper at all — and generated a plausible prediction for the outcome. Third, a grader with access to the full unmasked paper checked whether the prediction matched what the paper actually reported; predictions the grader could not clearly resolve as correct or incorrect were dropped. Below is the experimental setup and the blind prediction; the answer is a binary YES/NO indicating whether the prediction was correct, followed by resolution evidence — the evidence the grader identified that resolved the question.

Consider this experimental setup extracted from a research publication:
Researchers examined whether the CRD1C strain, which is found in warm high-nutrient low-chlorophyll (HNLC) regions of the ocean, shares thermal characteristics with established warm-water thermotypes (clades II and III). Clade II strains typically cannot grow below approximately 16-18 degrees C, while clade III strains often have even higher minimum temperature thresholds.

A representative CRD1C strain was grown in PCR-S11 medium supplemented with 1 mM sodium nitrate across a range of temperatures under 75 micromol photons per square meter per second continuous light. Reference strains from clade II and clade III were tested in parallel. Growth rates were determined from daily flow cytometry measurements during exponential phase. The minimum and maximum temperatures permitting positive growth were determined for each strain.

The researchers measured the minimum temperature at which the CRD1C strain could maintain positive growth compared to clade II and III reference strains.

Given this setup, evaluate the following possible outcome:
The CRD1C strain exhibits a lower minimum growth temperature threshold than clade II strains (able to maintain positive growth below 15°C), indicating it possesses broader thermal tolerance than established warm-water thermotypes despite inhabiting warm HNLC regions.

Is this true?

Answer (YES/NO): NO